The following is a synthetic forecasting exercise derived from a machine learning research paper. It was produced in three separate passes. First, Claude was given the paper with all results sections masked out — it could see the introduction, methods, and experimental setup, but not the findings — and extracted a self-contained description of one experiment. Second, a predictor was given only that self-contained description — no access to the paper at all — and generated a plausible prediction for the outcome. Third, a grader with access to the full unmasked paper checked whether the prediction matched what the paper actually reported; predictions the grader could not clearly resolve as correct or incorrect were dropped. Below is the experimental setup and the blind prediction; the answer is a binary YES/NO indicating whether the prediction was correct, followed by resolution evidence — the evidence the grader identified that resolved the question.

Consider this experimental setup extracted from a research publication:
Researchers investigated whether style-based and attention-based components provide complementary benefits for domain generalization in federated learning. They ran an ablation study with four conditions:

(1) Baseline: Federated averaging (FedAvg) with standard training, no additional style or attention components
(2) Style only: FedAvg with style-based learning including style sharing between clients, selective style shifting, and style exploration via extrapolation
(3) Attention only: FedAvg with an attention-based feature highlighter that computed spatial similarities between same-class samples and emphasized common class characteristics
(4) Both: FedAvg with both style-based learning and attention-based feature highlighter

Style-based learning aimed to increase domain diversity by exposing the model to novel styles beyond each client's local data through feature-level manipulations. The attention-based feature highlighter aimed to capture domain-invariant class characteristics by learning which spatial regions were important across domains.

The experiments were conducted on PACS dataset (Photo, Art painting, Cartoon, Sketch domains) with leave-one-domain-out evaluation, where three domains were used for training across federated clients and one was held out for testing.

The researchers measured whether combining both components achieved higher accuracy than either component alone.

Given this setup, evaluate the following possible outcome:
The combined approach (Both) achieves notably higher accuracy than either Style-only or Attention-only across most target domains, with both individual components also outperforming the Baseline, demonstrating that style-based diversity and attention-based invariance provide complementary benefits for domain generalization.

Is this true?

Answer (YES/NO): NO